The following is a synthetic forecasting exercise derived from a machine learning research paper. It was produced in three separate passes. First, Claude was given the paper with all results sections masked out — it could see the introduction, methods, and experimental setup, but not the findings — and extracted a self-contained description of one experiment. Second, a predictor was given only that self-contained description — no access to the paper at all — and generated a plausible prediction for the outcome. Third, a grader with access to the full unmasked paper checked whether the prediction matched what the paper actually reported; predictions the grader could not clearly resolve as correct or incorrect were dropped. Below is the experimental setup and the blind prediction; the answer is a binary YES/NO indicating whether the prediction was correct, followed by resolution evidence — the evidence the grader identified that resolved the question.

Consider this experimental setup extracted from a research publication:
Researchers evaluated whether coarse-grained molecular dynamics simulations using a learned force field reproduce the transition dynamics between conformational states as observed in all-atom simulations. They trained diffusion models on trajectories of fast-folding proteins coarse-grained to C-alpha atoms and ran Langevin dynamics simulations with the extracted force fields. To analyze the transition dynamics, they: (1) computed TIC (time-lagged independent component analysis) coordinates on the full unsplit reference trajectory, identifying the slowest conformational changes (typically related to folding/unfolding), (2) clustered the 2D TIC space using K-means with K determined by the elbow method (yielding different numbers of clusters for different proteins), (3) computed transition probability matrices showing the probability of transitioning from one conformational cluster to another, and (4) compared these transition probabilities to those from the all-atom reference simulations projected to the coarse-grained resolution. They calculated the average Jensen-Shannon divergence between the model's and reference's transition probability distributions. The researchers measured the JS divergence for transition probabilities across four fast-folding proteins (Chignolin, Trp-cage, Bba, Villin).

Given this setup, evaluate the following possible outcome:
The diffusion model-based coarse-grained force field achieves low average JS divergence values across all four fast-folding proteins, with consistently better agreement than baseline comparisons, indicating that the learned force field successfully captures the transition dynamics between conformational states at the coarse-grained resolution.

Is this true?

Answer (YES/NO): YES